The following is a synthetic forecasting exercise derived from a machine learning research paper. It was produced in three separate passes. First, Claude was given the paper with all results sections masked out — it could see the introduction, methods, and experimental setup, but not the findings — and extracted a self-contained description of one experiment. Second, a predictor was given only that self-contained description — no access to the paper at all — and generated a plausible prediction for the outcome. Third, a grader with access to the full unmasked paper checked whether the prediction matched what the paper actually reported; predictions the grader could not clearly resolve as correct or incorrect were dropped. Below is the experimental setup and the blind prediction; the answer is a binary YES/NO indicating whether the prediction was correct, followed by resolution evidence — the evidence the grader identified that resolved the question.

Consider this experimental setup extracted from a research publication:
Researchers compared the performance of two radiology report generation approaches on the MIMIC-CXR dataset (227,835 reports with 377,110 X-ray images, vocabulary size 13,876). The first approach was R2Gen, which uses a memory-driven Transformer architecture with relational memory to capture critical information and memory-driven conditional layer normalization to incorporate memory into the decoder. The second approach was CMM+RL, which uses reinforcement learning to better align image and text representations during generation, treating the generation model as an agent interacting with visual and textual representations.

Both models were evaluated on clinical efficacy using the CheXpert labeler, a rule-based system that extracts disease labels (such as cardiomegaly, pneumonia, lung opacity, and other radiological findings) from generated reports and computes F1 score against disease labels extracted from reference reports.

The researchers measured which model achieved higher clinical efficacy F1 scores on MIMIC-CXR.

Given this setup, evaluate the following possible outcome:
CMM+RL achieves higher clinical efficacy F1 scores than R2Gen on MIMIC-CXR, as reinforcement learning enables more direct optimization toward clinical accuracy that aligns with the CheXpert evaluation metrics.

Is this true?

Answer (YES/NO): NO